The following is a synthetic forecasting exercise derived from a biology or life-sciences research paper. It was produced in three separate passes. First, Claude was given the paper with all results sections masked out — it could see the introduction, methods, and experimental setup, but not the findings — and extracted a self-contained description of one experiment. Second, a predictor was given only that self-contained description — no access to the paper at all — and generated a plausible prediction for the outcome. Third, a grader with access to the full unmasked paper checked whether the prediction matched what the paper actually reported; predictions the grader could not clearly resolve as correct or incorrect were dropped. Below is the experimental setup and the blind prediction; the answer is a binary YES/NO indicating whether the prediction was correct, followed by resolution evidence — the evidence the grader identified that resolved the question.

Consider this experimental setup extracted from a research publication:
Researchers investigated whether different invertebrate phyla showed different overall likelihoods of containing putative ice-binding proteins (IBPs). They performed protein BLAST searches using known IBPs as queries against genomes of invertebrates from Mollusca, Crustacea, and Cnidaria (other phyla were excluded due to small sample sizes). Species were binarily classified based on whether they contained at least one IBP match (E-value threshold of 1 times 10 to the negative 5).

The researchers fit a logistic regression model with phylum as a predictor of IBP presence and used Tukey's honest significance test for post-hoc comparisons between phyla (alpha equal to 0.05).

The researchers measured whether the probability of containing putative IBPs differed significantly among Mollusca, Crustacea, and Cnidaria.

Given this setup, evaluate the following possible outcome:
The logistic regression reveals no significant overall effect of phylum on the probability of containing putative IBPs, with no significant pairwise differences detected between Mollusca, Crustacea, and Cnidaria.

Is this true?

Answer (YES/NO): YES